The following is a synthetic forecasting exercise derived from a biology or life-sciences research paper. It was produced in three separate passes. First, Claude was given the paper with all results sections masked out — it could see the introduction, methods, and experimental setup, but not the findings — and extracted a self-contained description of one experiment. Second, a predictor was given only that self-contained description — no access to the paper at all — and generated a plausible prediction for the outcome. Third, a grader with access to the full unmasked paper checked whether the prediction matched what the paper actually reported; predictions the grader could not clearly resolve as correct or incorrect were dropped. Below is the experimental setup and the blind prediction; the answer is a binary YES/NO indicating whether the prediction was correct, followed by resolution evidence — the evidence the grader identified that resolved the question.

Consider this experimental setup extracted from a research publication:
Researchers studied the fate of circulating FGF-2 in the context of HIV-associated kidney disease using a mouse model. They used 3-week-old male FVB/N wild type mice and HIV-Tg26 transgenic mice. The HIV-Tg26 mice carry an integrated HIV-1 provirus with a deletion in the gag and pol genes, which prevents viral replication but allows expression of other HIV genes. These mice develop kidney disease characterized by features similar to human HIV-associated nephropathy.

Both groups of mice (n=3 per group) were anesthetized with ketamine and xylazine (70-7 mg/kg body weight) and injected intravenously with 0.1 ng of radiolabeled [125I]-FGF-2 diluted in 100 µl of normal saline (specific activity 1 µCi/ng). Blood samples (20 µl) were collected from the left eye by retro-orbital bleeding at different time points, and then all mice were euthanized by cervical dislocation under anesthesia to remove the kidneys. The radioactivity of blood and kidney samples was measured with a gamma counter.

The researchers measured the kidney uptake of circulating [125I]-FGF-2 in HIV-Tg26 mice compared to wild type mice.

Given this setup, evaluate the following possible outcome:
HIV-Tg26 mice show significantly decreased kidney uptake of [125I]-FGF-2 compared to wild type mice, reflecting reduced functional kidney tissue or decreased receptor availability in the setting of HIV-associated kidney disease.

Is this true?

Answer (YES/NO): NO